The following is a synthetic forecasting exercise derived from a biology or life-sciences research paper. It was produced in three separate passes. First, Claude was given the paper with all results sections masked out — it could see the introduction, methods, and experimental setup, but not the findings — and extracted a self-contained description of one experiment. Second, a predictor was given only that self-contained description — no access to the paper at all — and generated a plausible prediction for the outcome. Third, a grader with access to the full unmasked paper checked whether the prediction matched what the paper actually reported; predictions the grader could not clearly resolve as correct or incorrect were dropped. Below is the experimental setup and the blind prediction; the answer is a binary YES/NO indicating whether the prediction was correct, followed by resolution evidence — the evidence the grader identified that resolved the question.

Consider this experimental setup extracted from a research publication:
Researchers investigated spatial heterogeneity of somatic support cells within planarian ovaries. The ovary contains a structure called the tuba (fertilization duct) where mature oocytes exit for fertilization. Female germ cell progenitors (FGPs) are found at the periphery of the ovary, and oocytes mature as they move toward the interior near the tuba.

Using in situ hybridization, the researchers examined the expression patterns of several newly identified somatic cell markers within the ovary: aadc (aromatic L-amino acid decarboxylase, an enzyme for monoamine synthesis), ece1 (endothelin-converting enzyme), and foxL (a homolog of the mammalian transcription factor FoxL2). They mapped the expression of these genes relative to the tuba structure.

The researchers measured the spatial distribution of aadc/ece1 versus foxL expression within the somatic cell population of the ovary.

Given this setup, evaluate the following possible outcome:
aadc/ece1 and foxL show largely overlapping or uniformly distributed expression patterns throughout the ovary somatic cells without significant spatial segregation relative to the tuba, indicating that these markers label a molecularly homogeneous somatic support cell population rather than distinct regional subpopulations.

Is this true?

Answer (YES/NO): NO